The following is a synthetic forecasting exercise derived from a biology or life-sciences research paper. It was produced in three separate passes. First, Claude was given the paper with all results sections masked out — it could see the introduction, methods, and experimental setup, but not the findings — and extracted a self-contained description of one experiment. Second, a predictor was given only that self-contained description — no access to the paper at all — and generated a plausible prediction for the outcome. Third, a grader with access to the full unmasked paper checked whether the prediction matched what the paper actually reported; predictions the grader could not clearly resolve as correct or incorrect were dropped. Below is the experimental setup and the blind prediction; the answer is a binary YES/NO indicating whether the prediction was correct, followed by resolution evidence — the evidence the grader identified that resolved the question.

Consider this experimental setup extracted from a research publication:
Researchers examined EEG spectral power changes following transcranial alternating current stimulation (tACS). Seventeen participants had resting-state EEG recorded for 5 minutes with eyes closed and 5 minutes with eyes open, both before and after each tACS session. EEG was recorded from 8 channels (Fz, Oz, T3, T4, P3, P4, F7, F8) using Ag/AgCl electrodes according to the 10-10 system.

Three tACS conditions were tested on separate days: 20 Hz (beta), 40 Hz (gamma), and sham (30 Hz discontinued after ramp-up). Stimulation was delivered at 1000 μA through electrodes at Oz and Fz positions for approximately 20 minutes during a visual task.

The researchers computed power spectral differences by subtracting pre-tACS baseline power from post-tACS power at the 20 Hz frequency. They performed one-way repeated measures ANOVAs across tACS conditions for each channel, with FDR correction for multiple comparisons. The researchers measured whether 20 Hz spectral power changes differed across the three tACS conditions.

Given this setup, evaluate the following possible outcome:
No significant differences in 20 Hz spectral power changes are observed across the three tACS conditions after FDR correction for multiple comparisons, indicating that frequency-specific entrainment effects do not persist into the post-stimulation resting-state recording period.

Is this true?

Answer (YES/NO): NO